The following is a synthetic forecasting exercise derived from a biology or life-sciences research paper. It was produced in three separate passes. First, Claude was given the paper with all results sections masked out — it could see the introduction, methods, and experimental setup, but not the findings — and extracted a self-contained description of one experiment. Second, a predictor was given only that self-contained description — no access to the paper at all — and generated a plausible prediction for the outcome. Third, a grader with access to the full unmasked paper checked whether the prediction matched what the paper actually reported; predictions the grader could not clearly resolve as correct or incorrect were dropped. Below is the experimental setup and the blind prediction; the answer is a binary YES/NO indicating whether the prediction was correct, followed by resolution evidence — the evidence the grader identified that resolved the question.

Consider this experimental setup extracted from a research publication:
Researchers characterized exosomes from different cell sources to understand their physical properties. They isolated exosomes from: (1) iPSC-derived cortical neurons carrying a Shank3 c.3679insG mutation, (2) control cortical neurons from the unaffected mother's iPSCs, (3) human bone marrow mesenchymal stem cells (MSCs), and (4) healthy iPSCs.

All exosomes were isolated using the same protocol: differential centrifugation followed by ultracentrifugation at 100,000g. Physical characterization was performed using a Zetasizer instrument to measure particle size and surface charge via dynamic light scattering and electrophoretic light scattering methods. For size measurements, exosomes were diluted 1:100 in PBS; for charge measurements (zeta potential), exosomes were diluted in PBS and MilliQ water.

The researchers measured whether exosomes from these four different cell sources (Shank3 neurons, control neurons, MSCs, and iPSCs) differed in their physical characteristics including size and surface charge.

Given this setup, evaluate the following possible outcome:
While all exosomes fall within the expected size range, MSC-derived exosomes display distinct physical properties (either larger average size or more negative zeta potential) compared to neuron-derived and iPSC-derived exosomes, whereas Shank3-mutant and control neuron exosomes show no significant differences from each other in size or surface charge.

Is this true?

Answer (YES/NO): NO